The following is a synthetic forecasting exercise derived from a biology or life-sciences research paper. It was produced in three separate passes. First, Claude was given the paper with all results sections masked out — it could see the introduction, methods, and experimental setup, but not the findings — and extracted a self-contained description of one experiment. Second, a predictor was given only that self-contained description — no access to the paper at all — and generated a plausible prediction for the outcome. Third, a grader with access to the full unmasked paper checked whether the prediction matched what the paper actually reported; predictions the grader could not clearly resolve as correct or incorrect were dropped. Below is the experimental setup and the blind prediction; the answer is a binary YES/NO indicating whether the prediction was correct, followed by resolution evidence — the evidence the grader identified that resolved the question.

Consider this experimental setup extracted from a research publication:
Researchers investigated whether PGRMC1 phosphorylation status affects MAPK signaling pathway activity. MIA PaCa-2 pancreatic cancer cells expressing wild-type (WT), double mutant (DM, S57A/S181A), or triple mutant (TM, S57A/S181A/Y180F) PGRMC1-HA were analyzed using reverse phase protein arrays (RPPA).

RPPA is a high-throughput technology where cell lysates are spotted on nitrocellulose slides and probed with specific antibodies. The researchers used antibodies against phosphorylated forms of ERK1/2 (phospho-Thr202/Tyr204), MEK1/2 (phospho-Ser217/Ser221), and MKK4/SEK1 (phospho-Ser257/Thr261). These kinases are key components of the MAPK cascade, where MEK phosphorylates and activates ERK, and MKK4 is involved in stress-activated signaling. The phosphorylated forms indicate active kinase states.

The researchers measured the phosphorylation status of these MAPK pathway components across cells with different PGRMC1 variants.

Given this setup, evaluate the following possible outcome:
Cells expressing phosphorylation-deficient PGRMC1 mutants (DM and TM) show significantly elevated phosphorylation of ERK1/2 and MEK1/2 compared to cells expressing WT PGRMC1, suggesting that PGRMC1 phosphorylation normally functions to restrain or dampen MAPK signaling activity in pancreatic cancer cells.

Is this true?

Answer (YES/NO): NO